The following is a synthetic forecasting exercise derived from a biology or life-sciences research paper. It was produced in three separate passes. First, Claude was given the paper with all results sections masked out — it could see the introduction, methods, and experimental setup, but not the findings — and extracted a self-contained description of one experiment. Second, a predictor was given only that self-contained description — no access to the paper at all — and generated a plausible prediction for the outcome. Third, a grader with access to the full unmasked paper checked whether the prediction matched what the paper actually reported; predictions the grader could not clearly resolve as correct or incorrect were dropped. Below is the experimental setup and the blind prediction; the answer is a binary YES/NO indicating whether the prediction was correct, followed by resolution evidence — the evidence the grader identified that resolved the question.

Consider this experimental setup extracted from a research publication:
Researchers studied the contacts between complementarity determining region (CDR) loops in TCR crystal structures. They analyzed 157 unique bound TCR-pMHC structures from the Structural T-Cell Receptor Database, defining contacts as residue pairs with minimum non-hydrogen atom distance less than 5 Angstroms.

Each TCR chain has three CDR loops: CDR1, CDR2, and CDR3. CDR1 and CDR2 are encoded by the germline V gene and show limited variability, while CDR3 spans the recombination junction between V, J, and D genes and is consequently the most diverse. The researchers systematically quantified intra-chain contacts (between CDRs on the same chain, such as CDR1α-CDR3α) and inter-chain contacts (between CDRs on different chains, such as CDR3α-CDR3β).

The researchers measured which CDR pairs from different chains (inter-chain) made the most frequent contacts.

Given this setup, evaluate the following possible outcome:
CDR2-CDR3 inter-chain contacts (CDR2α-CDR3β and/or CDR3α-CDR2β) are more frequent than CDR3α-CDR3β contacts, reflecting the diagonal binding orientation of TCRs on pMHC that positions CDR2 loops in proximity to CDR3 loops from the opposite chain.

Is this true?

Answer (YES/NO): NO